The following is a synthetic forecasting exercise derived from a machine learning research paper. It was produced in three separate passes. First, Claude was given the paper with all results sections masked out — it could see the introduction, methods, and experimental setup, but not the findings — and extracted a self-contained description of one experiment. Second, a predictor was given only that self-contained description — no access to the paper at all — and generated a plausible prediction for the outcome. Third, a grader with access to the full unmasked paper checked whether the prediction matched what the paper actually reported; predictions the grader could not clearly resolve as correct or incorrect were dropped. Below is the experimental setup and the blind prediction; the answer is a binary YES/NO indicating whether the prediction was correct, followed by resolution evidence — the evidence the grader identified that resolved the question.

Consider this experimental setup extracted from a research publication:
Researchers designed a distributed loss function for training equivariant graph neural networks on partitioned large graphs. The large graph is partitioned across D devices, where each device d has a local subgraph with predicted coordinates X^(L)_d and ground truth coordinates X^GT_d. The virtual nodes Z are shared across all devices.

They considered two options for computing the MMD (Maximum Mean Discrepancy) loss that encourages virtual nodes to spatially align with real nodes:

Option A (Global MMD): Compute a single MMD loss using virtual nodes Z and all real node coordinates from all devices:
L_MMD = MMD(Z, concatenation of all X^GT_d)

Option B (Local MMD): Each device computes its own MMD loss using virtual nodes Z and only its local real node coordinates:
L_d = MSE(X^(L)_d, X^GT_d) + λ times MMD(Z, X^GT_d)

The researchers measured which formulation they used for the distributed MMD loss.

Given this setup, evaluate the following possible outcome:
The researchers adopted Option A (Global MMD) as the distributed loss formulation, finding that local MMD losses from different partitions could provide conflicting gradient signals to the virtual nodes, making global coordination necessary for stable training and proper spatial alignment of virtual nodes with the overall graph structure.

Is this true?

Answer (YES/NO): NO